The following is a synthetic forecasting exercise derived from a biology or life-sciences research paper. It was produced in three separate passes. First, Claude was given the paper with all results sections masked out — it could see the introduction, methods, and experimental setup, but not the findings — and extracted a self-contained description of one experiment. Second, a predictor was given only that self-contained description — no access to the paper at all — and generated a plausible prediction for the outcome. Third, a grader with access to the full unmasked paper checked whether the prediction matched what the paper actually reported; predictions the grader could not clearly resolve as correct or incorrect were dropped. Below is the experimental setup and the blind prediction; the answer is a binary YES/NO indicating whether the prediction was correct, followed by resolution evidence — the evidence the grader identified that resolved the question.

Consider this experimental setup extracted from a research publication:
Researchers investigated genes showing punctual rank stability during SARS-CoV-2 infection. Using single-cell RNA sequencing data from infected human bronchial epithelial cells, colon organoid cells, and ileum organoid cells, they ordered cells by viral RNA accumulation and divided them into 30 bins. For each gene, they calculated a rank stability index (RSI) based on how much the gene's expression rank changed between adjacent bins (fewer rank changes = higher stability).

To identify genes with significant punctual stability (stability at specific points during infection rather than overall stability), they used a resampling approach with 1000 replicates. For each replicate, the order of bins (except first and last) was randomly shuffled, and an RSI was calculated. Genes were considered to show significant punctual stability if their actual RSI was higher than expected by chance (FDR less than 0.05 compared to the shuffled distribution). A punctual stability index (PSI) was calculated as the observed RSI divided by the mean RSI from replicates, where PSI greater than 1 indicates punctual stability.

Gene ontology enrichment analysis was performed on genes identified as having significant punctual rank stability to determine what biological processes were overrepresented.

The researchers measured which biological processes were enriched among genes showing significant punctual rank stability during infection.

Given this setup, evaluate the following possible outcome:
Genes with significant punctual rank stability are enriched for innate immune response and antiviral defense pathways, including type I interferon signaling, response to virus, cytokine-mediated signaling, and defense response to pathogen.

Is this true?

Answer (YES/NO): NO